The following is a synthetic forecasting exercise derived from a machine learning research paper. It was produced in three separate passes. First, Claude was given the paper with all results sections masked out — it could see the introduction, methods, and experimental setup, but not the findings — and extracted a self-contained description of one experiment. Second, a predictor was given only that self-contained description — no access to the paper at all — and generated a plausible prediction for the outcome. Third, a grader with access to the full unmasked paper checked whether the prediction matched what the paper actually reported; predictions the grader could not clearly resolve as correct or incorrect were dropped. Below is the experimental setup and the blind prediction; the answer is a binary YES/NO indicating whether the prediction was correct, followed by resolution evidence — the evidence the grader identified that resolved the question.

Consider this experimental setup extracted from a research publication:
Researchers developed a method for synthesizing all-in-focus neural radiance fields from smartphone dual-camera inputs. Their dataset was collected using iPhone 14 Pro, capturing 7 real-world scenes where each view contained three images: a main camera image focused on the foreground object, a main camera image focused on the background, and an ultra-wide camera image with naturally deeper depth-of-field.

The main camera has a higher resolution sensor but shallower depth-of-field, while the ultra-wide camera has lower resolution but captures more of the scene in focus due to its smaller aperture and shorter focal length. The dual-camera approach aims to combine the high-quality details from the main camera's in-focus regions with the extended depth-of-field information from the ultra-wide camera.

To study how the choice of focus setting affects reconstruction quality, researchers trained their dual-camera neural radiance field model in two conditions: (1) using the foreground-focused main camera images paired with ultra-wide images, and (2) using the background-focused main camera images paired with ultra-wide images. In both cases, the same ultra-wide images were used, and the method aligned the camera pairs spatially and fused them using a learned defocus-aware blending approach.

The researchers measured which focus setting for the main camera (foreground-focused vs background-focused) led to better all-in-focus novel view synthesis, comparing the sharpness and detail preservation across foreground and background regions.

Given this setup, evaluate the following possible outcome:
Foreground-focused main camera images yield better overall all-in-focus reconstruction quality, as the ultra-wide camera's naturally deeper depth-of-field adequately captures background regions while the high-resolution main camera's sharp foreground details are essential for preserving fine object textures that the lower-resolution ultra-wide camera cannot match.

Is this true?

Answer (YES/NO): NO